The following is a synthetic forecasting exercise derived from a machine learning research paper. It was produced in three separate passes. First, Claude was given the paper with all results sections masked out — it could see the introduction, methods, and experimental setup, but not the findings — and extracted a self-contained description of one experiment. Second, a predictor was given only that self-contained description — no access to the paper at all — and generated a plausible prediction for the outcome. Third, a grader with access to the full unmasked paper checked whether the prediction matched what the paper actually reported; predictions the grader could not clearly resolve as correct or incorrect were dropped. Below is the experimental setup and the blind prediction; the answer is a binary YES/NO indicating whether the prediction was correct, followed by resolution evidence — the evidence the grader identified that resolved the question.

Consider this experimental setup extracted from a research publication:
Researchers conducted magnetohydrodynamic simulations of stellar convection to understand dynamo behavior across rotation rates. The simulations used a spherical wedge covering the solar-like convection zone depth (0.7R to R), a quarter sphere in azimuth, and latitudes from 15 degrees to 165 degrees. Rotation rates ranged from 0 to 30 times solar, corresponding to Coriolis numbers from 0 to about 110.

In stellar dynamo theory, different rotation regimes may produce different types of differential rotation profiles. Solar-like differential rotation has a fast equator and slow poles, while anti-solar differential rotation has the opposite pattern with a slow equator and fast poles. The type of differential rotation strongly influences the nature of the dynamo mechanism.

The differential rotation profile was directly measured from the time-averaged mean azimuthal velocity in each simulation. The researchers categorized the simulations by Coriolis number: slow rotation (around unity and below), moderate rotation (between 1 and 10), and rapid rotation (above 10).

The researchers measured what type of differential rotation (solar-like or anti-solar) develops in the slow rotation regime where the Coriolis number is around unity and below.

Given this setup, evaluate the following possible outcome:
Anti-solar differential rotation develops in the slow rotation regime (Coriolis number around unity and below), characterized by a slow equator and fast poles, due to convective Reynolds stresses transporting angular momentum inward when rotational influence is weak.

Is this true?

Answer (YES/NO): YES